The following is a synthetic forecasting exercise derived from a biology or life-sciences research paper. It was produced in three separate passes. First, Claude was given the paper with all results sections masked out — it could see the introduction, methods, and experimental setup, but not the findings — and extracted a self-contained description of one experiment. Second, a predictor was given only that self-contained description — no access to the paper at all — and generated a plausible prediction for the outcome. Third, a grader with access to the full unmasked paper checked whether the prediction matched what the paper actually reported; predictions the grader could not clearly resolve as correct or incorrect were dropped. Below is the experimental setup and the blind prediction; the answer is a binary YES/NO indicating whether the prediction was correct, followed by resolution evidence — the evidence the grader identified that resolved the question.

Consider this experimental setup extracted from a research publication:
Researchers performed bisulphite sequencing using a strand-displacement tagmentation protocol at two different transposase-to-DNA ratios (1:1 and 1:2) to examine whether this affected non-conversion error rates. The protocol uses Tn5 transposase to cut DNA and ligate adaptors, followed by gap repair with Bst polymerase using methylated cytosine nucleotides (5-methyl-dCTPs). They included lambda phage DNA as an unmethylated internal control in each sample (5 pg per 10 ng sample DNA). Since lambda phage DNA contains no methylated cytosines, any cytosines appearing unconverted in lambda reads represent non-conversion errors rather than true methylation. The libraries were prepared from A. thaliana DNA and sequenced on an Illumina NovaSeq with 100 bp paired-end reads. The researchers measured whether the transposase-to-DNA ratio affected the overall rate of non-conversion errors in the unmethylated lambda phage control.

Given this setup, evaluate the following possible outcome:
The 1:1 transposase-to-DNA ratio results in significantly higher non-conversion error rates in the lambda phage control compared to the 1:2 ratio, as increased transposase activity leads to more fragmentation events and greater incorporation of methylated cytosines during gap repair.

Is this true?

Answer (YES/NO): NO